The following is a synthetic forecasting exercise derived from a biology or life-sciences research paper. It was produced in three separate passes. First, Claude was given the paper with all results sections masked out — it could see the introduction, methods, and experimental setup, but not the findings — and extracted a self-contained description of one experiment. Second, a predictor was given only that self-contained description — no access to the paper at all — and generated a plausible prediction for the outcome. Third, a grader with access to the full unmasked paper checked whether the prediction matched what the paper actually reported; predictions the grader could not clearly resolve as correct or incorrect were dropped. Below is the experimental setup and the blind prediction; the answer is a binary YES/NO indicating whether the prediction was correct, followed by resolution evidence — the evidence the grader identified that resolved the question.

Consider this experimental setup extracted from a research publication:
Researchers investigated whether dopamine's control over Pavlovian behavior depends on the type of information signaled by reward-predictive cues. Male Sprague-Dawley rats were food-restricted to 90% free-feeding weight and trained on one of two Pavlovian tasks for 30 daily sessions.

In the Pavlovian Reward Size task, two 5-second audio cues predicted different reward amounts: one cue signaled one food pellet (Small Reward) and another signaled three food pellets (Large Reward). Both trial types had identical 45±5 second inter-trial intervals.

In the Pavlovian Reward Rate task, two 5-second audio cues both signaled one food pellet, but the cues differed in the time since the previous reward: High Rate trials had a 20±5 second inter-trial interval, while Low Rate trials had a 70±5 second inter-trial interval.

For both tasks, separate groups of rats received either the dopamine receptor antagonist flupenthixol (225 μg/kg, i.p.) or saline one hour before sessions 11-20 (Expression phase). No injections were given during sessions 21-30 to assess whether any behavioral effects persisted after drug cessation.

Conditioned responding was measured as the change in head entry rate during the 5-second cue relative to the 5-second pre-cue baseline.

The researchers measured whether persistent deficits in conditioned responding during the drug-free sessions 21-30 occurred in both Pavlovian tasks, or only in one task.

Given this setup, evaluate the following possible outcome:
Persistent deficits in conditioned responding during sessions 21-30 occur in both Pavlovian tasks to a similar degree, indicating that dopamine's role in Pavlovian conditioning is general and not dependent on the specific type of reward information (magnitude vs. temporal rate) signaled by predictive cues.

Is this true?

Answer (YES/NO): NO